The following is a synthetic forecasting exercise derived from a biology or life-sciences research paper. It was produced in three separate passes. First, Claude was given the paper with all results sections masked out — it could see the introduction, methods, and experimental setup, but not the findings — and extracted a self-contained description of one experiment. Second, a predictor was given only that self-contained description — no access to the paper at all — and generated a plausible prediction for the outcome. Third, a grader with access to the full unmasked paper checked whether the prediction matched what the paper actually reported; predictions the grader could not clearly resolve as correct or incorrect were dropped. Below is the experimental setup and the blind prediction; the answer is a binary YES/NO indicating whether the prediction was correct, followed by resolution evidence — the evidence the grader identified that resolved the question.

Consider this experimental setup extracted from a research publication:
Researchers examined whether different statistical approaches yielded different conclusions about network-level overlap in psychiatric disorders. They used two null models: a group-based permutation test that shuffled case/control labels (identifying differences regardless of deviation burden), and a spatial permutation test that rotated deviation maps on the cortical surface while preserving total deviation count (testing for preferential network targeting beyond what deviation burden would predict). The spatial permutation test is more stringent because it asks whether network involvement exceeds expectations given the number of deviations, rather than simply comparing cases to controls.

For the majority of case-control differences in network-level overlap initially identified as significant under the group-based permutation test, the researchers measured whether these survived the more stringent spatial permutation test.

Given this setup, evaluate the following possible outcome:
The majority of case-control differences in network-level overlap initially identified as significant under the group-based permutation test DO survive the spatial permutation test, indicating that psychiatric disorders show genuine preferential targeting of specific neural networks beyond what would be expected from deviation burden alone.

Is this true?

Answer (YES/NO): NO